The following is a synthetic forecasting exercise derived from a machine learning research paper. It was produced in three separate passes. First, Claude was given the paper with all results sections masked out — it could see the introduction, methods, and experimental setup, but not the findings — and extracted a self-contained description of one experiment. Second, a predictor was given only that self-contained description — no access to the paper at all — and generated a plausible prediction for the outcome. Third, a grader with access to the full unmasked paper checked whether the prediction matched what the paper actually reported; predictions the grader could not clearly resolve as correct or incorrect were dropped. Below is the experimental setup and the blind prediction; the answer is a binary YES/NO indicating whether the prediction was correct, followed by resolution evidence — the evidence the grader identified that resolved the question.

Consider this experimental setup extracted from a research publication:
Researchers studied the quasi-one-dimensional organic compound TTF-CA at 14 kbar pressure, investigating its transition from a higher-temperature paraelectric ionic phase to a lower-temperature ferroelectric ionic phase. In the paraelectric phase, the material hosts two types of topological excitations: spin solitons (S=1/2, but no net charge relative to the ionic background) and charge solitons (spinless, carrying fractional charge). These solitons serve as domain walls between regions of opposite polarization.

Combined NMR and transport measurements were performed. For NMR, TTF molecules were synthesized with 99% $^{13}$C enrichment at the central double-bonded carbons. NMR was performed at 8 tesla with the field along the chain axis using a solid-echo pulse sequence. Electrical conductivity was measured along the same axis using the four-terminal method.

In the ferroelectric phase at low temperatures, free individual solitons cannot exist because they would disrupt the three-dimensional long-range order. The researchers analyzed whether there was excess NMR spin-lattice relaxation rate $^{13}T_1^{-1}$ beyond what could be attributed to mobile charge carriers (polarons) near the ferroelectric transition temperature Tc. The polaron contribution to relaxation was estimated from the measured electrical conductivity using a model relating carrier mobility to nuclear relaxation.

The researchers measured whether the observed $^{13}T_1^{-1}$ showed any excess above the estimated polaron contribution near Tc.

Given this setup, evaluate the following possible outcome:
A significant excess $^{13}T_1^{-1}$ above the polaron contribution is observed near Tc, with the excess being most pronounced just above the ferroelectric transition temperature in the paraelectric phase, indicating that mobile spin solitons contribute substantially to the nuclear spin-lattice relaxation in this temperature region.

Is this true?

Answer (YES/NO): NO